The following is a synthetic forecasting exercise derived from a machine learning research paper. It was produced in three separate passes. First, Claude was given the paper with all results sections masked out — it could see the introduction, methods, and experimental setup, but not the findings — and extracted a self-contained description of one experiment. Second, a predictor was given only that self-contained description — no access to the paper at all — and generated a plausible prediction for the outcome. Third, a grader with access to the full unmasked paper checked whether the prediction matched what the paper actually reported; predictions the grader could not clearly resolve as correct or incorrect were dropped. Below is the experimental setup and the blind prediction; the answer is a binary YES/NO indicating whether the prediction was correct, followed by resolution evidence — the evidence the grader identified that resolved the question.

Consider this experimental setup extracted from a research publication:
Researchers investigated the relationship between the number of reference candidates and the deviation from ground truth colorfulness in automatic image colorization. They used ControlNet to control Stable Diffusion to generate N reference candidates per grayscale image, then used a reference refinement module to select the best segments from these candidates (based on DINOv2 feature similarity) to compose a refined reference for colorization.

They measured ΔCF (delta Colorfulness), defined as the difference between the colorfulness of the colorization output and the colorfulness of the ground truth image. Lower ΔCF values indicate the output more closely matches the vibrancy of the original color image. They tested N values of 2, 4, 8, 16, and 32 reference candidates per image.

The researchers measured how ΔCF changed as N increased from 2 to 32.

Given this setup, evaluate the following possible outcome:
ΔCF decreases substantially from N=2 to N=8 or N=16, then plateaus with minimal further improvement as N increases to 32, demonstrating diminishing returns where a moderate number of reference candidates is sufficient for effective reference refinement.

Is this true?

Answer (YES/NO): NO